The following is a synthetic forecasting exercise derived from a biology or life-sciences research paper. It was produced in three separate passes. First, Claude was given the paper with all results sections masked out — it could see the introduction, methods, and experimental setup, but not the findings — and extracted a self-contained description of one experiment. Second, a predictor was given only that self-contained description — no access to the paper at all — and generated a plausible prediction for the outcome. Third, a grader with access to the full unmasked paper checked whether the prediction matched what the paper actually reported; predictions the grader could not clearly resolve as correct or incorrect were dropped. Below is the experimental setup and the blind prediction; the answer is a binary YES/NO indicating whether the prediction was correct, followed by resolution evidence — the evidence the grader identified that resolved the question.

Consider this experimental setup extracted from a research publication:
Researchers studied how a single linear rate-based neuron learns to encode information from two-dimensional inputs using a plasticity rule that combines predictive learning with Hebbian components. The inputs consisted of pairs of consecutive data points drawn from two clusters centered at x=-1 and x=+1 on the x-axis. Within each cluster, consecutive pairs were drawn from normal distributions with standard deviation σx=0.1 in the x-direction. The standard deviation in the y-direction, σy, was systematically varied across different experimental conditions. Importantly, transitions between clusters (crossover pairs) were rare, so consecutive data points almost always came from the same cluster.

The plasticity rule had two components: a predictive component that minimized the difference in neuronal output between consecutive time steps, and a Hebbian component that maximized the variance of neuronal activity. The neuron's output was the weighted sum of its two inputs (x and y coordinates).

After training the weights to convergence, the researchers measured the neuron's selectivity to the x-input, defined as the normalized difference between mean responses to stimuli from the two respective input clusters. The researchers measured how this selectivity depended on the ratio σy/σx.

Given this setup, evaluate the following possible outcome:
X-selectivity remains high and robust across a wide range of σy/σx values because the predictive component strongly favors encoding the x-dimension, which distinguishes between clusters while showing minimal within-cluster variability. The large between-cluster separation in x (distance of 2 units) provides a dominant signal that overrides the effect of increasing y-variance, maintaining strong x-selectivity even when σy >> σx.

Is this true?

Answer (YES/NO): YES